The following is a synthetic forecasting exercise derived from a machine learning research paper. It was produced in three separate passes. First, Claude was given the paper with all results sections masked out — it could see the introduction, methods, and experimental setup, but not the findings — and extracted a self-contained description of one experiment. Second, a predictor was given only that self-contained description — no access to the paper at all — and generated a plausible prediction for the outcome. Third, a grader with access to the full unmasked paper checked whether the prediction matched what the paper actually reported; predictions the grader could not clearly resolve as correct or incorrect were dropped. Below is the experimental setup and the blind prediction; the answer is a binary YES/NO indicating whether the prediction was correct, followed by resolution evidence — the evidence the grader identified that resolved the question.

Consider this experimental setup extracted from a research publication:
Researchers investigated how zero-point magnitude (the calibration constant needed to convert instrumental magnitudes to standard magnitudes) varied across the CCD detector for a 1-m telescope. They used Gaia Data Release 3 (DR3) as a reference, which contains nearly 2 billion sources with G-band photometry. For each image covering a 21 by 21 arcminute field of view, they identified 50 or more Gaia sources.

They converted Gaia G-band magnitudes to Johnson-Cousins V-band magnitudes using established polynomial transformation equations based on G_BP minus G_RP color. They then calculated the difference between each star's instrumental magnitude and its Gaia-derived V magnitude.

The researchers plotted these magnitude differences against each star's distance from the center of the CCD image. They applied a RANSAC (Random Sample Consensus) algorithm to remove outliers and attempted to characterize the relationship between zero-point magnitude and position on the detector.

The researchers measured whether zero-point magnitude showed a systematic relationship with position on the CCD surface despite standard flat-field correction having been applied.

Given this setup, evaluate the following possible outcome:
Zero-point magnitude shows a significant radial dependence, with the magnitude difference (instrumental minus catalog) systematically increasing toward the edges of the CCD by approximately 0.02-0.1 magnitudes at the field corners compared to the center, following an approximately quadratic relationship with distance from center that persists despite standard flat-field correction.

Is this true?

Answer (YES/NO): NO